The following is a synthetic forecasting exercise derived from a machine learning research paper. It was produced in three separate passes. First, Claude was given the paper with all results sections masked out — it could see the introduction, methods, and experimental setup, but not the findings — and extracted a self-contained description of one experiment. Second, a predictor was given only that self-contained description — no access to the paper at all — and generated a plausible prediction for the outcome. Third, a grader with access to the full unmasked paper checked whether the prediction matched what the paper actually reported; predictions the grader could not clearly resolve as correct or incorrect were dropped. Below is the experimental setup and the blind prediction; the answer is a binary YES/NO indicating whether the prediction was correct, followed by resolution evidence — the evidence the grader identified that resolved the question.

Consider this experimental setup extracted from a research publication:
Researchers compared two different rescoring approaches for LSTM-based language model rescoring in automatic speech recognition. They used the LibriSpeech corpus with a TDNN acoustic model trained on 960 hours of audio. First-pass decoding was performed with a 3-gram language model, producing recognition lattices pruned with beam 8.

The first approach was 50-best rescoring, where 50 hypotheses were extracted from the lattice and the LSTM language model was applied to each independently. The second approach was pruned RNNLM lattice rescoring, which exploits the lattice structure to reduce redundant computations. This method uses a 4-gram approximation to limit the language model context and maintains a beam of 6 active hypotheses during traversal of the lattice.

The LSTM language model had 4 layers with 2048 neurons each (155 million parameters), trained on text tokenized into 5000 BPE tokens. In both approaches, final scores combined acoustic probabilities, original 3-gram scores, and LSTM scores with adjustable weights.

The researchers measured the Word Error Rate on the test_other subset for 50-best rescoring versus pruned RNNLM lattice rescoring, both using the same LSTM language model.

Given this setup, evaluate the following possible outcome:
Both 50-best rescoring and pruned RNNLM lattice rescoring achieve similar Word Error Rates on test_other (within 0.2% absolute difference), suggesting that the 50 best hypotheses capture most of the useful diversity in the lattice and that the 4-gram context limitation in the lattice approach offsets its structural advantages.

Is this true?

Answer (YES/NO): NO